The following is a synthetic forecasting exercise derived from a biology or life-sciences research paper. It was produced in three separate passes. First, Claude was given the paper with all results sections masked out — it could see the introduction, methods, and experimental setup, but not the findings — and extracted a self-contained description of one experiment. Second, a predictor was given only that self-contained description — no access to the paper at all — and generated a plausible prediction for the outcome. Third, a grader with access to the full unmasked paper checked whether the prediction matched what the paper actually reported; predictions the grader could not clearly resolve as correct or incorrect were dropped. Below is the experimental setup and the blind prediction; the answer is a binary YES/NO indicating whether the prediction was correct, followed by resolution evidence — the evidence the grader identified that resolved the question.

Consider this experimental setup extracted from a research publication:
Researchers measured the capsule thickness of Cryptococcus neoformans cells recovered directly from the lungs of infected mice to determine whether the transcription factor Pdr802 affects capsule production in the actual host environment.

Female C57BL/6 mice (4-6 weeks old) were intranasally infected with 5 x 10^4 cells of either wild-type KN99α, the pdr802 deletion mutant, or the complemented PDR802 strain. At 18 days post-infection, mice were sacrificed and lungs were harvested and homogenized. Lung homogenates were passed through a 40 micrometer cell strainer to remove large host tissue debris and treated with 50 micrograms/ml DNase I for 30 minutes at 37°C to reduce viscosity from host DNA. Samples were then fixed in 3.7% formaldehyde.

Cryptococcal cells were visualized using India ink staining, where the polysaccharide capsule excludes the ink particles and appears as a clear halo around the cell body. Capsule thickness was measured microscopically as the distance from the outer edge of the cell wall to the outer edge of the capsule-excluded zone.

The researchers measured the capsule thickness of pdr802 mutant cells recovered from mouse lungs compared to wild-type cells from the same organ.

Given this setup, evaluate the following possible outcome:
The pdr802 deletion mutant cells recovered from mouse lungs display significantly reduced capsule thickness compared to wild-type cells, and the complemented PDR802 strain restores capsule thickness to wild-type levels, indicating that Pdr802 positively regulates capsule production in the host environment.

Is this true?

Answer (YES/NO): NO